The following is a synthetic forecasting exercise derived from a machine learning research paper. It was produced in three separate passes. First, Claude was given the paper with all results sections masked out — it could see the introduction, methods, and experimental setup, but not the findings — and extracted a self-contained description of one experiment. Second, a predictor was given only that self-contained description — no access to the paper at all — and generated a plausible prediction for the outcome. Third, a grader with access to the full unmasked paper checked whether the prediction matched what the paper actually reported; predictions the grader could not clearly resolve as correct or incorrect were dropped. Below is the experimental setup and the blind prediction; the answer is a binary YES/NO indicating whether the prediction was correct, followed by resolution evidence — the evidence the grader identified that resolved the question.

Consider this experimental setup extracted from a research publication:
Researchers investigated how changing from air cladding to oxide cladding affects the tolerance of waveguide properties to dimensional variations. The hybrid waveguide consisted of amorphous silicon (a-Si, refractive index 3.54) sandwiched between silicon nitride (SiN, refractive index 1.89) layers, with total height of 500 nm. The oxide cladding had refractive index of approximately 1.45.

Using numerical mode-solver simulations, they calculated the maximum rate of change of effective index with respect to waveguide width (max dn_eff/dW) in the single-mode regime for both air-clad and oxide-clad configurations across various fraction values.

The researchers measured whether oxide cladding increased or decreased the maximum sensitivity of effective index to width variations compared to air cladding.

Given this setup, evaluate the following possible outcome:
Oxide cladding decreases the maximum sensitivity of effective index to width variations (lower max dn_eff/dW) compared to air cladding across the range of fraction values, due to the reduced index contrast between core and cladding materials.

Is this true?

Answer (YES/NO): YES